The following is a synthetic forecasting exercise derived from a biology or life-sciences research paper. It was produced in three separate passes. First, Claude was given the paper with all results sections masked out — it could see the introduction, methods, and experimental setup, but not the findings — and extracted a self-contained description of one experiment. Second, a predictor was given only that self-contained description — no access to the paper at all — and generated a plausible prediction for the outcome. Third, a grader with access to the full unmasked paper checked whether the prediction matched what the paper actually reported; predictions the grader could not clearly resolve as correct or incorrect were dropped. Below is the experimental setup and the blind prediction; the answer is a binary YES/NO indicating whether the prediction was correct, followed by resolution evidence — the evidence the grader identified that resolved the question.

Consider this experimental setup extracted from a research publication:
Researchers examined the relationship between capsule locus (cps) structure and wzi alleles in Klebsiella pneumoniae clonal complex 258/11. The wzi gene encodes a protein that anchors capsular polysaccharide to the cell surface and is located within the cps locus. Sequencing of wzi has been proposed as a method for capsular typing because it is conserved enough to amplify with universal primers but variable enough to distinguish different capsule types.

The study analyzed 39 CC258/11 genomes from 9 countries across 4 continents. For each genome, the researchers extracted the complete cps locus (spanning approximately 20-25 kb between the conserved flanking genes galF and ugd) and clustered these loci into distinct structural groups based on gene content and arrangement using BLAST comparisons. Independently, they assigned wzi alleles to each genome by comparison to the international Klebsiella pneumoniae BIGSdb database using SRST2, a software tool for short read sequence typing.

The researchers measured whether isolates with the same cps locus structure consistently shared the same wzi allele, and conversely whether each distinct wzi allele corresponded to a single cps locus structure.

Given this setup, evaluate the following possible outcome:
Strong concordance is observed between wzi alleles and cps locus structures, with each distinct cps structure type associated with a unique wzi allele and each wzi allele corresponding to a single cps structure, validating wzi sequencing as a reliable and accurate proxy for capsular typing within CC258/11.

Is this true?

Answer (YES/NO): NO